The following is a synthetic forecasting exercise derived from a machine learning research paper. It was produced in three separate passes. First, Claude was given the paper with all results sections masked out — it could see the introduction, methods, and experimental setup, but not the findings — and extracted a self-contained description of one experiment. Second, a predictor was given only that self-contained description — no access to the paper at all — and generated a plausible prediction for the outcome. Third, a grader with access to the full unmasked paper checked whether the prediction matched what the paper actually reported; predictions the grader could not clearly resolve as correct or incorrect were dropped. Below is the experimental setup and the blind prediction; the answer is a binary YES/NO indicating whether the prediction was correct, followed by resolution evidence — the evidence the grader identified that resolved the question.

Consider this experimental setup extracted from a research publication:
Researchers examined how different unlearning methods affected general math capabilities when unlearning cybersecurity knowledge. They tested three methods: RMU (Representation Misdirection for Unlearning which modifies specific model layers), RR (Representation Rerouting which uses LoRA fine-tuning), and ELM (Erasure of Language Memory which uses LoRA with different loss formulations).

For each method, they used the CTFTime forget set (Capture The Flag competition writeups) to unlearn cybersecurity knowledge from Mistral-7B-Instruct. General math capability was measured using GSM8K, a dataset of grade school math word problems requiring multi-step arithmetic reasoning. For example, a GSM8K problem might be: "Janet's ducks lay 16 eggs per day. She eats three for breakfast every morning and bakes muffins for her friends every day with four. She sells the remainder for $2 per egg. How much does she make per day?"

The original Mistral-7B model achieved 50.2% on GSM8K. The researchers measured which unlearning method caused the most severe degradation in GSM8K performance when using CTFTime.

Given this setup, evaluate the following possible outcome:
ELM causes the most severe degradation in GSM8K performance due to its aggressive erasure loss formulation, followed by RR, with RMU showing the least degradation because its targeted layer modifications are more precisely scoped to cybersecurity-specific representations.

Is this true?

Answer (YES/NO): NO